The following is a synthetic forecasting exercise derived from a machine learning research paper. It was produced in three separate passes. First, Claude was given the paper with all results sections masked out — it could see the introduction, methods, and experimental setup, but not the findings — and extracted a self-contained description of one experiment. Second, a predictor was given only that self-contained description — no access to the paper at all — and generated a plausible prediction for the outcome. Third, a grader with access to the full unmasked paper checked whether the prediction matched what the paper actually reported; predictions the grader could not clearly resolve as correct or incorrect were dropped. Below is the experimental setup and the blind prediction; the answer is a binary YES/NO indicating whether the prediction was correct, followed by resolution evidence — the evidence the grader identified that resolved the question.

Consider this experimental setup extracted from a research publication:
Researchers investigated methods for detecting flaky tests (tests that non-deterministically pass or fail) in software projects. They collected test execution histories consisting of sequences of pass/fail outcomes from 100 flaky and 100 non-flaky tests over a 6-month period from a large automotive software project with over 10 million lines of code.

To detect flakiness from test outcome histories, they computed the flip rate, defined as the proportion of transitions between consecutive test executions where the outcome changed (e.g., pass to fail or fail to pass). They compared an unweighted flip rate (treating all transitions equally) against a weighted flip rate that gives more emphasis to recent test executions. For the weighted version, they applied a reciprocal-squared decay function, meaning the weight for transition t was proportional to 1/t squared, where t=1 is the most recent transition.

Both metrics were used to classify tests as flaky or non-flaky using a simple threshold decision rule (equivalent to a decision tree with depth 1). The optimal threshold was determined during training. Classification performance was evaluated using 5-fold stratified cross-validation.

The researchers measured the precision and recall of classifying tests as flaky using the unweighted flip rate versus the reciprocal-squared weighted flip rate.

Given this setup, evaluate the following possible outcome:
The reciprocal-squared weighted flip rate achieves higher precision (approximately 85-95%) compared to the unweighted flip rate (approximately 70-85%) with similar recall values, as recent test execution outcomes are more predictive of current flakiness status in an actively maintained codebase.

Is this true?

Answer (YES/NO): NO